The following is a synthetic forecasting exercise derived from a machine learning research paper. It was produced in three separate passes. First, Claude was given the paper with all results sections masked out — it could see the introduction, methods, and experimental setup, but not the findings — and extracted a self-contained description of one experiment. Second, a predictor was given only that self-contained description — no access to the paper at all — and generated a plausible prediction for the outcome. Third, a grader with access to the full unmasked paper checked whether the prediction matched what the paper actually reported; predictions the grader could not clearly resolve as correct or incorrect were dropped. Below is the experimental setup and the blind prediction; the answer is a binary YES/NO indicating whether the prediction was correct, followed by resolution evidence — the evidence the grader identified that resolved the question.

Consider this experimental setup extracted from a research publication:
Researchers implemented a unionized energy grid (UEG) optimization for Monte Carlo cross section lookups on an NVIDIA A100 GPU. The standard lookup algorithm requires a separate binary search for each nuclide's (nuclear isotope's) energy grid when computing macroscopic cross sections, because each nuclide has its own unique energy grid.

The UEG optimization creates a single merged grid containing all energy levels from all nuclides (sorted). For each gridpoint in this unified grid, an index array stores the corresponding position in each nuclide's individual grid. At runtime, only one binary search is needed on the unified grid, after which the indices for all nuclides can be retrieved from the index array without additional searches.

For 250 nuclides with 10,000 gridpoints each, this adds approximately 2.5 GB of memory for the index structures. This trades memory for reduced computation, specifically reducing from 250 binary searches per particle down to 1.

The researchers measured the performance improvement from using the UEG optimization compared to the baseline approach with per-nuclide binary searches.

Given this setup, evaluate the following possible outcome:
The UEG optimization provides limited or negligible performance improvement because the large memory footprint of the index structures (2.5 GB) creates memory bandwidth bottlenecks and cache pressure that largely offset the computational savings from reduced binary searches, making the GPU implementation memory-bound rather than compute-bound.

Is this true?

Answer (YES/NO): NO